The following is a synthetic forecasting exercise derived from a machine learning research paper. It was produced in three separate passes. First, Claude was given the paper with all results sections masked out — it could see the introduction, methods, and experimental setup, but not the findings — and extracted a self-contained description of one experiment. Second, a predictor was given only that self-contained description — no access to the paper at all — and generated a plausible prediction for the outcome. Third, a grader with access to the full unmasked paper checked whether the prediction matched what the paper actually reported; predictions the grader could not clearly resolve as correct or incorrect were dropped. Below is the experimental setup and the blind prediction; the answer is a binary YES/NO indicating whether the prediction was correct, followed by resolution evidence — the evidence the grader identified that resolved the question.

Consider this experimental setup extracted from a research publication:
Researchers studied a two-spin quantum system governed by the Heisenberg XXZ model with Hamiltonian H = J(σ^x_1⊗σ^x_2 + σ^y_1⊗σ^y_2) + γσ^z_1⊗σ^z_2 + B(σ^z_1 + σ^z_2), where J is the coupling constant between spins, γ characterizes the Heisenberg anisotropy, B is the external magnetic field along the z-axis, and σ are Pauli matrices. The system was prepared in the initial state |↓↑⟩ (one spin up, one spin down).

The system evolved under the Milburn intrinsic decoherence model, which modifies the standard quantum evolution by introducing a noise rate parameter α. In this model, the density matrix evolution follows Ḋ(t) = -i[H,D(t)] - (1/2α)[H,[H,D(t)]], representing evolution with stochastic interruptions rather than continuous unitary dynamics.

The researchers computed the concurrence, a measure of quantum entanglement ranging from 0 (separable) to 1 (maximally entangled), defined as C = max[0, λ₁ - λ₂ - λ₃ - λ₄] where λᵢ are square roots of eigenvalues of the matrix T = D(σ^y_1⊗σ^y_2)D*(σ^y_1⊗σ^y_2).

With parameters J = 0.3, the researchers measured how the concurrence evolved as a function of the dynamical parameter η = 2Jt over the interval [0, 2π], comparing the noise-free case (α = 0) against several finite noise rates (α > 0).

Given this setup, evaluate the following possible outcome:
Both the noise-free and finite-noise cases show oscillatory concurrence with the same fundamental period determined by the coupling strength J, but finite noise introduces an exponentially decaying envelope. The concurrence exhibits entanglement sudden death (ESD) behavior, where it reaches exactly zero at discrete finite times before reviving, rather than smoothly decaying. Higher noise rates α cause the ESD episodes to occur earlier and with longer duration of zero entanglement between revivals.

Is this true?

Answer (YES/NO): NO